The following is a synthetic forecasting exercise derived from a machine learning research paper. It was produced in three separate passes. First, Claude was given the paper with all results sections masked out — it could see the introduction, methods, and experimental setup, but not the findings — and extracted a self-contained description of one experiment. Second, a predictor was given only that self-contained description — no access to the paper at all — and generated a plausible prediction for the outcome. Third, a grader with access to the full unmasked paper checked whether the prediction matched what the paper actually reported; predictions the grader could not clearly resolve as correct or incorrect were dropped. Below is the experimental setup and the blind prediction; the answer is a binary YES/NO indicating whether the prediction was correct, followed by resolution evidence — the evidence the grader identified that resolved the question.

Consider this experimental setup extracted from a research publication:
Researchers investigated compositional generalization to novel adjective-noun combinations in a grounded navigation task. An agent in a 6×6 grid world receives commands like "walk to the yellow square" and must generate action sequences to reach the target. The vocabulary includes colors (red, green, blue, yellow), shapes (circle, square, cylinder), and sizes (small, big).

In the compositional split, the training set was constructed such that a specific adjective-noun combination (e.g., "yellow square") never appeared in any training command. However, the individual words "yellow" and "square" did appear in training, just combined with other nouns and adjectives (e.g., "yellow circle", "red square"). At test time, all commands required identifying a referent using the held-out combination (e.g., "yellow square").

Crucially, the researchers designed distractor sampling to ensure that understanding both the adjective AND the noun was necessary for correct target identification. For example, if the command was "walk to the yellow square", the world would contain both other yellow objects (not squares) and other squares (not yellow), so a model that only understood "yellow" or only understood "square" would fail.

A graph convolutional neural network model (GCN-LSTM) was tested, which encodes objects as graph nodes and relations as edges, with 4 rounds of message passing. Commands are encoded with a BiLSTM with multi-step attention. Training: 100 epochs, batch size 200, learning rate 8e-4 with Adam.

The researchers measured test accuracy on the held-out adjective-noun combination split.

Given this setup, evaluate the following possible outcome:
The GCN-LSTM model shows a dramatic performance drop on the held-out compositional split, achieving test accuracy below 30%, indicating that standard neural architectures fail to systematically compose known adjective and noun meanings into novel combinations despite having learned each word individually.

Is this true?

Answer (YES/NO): NO